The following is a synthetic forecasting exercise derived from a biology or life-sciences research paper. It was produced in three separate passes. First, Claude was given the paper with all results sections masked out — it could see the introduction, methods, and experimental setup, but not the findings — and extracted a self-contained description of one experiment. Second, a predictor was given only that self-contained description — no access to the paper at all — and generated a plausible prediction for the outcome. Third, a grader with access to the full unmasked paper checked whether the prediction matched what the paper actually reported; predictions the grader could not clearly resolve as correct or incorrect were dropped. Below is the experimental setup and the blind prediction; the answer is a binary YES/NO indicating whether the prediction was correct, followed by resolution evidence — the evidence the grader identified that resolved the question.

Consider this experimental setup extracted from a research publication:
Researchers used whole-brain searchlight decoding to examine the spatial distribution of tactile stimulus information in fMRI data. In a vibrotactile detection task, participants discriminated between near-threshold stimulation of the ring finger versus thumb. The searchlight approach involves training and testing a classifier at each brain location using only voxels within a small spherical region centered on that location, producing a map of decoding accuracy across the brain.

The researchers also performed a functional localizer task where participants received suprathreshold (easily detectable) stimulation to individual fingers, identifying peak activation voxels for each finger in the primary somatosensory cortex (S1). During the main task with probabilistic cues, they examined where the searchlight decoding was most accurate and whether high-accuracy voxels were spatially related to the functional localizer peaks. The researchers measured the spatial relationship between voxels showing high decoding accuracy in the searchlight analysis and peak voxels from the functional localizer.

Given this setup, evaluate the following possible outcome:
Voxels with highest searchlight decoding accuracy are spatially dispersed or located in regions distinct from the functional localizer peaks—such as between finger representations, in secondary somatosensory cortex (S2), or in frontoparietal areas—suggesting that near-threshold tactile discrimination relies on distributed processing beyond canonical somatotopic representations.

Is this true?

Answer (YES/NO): NO